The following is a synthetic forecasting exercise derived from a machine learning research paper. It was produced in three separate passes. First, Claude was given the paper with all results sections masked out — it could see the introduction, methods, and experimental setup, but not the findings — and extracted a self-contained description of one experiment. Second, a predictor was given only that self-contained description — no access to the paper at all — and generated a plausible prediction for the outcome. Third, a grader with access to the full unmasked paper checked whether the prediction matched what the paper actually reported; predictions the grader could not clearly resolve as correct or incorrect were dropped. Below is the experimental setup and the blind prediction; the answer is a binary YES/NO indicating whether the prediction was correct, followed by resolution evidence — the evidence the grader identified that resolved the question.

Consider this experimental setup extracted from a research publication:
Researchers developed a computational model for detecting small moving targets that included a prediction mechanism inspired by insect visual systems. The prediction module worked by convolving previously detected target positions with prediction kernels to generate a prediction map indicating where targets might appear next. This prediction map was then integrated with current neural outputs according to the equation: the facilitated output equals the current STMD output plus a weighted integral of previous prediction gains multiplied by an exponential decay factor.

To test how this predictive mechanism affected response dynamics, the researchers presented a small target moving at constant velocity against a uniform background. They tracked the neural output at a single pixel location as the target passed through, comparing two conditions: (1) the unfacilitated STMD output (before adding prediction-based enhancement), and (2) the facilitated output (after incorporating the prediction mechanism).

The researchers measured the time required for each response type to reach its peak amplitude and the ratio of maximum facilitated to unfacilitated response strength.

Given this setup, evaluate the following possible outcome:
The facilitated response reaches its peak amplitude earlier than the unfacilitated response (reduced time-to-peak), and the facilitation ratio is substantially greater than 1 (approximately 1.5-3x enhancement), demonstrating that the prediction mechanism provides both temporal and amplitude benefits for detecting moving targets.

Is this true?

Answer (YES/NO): NO